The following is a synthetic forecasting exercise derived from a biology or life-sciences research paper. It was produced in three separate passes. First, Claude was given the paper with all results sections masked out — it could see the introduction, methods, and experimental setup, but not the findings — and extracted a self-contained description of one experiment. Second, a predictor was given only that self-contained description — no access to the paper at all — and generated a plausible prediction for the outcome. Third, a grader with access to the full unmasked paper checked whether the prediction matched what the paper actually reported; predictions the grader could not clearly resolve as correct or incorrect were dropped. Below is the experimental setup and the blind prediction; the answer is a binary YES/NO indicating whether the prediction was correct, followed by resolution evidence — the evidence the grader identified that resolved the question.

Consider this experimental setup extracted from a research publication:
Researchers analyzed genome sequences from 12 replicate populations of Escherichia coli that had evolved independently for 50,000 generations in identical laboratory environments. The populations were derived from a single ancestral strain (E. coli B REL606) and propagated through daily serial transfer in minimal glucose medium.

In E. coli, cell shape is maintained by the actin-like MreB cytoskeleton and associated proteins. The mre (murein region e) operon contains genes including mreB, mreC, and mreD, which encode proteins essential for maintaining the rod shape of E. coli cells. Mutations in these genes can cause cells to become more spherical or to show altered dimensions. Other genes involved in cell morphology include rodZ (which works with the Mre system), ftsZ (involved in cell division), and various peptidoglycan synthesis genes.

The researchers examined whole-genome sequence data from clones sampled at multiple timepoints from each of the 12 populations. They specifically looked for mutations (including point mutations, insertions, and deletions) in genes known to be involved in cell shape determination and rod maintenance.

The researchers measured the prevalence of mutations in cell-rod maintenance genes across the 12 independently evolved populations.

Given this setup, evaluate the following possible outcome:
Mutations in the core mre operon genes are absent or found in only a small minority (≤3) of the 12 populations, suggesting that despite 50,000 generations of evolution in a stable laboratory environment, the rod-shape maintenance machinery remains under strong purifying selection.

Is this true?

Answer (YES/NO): NO